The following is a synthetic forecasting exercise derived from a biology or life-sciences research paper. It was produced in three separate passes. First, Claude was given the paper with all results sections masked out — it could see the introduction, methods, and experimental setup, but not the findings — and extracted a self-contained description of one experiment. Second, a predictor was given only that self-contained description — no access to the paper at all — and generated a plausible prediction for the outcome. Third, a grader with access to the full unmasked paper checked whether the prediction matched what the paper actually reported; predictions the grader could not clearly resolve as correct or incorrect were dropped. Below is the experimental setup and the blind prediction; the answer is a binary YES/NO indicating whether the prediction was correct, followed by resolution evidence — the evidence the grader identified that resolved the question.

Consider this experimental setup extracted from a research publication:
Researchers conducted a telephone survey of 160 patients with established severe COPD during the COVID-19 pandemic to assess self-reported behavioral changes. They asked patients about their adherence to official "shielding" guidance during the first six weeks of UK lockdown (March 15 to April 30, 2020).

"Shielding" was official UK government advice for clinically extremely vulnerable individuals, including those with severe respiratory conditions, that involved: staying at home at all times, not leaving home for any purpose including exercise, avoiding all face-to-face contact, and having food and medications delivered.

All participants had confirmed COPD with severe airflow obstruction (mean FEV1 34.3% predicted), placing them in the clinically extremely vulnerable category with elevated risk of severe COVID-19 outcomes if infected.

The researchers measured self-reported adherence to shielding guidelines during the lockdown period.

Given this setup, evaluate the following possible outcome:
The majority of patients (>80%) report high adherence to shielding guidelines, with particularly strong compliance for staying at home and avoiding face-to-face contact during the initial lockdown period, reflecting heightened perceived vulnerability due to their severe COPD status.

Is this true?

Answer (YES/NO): NO